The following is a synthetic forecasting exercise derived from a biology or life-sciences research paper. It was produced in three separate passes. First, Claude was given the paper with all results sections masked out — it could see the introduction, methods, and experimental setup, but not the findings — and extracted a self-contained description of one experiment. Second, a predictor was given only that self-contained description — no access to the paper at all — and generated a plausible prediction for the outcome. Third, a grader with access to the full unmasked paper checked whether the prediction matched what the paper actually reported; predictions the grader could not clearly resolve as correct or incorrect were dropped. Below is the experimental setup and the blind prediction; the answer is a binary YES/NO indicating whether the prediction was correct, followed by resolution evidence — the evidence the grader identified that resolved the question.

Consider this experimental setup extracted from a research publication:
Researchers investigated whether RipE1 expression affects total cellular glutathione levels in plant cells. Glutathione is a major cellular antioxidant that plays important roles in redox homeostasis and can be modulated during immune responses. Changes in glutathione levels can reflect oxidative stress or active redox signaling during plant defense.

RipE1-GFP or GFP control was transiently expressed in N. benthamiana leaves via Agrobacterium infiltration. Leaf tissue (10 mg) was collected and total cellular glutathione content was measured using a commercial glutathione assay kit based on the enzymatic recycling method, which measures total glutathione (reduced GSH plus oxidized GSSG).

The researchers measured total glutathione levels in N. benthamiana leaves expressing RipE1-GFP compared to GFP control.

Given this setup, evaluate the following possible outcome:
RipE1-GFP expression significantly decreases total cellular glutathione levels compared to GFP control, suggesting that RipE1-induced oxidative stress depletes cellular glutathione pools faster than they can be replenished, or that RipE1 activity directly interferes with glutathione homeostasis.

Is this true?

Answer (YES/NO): NO